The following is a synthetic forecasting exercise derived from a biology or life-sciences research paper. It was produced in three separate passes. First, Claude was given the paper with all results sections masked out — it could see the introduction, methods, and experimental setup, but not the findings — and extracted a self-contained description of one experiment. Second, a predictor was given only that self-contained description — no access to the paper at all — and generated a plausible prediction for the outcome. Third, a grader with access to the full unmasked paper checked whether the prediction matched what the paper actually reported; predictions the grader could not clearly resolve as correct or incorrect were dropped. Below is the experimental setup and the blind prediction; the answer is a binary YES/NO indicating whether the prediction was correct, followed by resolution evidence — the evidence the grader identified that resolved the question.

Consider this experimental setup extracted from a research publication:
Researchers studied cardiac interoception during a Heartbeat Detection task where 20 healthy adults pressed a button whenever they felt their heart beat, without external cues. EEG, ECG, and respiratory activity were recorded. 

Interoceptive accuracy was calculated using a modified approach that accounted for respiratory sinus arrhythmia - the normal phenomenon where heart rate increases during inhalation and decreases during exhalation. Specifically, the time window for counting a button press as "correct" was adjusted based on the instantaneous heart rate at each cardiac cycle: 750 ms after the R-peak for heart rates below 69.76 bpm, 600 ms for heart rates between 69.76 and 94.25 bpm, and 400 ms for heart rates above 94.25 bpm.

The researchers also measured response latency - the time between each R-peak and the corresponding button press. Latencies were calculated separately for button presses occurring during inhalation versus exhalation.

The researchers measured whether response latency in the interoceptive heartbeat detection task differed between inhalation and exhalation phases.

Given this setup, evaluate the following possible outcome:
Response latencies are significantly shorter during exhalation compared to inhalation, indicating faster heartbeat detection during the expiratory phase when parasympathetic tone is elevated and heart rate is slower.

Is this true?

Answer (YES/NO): NO